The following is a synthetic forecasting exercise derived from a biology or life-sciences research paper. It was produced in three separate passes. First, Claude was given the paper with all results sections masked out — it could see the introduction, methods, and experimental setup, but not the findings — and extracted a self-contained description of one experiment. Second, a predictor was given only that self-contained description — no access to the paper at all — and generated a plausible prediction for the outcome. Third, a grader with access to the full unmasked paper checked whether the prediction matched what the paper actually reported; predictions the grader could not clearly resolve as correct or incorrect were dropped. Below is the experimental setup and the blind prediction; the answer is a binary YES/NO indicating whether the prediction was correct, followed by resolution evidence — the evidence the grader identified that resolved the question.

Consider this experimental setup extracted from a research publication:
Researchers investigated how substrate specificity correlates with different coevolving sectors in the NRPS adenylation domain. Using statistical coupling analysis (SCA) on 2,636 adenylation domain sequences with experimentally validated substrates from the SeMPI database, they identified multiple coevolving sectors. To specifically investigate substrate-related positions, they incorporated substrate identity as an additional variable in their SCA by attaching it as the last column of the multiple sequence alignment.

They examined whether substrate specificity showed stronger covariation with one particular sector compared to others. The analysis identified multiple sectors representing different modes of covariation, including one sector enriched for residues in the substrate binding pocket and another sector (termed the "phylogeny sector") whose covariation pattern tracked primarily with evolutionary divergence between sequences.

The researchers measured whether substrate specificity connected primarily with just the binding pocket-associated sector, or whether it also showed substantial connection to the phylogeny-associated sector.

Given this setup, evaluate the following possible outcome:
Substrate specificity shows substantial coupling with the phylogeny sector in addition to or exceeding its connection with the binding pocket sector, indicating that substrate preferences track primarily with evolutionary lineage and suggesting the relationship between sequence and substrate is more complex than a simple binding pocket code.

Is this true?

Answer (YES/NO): YES